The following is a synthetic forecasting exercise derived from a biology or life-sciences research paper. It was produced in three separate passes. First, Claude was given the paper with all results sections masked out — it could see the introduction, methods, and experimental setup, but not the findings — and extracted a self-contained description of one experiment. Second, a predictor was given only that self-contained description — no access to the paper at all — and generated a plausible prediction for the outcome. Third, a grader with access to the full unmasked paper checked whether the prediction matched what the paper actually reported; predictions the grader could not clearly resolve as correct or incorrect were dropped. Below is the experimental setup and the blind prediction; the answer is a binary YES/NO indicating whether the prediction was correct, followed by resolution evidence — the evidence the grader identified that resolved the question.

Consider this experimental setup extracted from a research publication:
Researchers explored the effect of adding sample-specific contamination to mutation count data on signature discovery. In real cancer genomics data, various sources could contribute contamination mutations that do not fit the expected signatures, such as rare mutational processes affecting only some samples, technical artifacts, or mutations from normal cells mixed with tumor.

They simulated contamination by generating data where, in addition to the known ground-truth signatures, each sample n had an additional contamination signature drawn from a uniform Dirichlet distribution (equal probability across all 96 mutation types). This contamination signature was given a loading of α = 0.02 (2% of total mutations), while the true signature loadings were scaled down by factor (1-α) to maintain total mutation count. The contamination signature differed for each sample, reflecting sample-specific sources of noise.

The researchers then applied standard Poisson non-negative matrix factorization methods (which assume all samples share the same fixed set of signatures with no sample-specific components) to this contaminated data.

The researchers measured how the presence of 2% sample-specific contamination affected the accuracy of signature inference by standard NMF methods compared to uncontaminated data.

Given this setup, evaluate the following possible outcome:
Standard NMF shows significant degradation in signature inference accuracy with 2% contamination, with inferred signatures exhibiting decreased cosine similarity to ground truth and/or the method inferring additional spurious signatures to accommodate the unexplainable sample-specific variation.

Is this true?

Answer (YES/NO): YES